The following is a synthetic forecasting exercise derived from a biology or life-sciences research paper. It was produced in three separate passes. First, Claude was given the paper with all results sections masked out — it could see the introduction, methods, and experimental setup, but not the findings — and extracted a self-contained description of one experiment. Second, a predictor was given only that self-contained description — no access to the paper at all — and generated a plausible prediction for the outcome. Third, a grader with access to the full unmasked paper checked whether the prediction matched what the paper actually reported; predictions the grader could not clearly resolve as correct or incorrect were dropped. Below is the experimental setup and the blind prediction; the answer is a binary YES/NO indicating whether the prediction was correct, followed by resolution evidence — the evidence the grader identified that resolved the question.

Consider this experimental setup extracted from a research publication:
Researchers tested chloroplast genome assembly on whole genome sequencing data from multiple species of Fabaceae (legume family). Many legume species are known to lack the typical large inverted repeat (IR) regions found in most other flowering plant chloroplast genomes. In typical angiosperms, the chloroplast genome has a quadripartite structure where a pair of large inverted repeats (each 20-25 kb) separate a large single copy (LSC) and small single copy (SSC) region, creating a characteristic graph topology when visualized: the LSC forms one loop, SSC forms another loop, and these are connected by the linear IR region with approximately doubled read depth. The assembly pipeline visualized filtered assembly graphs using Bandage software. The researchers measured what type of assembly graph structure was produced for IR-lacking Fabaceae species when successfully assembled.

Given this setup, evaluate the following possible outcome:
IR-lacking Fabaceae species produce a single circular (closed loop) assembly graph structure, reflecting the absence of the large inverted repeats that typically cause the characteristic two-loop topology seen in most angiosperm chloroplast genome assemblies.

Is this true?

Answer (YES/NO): YES